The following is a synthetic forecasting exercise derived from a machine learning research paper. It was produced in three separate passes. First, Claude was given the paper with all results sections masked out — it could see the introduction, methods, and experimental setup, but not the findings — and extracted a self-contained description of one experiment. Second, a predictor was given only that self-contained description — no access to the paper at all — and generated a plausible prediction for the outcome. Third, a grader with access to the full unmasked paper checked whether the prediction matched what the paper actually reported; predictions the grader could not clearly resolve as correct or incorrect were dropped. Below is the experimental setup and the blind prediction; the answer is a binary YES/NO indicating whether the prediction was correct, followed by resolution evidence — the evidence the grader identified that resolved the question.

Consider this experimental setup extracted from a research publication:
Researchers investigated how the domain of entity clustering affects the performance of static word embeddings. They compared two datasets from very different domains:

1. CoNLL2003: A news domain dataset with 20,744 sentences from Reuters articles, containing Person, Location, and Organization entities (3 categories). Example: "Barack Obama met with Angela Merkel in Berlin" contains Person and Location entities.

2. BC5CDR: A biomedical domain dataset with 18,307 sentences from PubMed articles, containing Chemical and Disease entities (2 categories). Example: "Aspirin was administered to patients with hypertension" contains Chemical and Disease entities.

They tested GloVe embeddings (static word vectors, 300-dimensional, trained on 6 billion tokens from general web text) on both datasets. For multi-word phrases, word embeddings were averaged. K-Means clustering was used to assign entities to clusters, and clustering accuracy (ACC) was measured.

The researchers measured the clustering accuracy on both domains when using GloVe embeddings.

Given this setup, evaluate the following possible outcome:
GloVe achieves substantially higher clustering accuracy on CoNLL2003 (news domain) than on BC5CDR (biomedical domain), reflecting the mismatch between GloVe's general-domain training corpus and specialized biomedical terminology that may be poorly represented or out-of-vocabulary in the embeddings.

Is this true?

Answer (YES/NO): NO